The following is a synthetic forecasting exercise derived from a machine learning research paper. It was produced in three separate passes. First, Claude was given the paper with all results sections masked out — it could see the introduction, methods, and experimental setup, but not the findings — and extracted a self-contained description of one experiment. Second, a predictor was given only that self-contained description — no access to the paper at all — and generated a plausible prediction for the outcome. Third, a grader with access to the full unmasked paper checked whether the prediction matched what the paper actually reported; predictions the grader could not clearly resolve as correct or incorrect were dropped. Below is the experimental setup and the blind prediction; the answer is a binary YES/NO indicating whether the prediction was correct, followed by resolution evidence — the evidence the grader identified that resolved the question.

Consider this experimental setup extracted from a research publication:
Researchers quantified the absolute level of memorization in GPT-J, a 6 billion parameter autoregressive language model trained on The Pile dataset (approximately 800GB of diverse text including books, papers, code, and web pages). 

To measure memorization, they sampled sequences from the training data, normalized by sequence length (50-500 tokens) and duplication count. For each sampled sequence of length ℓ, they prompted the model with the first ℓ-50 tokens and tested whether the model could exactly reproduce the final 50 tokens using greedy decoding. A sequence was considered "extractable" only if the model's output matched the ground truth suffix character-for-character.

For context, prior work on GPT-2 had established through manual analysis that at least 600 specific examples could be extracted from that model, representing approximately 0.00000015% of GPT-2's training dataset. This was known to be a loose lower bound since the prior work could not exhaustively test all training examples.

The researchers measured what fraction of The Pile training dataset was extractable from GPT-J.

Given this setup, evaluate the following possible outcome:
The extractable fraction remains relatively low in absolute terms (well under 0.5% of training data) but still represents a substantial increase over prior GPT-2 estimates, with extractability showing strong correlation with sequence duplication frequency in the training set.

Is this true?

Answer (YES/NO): NO